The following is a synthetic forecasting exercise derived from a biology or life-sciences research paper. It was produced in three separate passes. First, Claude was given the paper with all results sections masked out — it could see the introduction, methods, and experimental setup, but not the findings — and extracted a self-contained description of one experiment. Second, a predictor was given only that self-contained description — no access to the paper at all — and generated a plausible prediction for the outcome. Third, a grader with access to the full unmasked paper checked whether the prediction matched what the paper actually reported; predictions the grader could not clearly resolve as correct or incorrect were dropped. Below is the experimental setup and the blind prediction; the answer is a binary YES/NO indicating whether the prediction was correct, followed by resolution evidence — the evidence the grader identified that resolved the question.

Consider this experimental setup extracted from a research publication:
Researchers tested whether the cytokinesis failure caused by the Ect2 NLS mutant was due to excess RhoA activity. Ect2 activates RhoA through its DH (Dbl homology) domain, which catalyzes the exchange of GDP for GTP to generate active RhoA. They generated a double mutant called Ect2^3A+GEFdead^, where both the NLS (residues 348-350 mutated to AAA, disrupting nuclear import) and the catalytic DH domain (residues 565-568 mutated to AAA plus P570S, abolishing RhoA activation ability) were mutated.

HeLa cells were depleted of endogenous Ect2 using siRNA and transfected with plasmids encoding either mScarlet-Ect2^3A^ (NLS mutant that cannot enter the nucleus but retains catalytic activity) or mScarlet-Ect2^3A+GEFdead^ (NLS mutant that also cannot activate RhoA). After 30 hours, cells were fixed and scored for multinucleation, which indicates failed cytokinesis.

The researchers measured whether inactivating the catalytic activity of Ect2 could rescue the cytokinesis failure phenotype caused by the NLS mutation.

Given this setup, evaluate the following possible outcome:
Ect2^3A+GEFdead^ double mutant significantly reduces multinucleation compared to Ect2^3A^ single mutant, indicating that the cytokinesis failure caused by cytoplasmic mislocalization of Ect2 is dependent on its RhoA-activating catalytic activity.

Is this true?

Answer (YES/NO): YES